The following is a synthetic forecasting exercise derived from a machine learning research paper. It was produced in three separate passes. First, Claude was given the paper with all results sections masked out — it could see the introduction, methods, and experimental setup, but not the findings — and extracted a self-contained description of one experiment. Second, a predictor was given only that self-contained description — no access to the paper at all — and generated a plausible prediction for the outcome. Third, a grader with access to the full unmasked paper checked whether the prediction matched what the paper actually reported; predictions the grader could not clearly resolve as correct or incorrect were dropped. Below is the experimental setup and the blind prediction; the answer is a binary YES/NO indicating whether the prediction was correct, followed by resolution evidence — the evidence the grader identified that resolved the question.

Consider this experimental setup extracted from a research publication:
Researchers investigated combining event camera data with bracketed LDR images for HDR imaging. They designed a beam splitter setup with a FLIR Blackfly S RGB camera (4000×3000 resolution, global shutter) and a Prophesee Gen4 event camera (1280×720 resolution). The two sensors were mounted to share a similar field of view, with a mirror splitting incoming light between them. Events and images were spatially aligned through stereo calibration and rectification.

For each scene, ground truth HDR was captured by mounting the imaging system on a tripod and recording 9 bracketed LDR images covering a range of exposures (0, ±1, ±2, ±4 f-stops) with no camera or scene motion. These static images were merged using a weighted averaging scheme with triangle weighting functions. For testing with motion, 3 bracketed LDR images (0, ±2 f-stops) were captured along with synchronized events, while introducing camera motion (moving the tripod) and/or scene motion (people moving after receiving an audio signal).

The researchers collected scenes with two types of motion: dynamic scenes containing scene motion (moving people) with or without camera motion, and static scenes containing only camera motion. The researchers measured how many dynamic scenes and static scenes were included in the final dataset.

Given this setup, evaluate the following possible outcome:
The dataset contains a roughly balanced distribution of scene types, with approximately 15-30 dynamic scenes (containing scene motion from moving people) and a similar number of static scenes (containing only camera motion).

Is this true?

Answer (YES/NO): NO